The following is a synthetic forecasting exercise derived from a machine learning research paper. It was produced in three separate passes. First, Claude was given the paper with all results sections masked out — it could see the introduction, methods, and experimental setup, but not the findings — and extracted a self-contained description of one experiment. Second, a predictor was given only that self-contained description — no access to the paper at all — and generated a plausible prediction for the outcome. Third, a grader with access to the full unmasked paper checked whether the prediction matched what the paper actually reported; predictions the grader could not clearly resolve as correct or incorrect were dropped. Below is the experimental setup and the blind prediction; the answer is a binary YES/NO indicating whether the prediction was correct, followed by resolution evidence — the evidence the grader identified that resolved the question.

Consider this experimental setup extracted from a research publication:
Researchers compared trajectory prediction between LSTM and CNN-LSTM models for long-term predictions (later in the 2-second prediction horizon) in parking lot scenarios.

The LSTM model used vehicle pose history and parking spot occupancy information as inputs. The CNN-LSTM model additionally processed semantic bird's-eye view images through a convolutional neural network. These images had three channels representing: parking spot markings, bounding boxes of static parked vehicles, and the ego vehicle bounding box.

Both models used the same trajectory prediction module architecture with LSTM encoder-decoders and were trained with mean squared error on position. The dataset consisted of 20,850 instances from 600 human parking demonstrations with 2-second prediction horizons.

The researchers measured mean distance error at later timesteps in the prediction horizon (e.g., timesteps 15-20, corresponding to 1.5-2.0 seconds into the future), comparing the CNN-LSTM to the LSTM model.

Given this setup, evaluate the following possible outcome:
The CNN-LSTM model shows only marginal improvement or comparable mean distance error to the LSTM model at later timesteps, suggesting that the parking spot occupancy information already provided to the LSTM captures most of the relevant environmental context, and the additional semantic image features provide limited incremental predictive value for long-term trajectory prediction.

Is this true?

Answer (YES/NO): NO